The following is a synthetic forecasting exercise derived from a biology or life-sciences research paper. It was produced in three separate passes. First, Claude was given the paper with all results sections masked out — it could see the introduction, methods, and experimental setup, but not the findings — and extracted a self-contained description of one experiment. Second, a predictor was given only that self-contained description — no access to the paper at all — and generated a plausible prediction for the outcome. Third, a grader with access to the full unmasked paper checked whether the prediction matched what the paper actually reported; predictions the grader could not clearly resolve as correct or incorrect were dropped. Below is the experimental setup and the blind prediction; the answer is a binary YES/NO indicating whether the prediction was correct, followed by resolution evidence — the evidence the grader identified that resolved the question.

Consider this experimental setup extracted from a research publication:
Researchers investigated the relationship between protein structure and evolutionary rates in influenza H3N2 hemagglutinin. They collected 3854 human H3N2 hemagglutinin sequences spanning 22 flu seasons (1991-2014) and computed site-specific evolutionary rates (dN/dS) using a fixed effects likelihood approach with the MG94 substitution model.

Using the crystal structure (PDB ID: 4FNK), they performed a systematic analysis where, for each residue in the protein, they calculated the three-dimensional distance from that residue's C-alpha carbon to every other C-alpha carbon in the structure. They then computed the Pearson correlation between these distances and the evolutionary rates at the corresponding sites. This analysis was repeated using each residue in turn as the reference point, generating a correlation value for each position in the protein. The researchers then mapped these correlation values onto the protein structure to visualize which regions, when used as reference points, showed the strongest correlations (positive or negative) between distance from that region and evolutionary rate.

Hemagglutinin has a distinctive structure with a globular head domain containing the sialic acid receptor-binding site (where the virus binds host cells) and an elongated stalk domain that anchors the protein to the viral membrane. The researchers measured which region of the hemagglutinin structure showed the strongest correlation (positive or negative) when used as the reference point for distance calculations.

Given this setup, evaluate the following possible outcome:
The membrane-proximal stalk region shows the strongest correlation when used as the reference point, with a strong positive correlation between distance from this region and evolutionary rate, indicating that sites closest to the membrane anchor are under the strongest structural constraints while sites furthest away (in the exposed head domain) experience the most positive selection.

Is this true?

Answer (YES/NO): NO